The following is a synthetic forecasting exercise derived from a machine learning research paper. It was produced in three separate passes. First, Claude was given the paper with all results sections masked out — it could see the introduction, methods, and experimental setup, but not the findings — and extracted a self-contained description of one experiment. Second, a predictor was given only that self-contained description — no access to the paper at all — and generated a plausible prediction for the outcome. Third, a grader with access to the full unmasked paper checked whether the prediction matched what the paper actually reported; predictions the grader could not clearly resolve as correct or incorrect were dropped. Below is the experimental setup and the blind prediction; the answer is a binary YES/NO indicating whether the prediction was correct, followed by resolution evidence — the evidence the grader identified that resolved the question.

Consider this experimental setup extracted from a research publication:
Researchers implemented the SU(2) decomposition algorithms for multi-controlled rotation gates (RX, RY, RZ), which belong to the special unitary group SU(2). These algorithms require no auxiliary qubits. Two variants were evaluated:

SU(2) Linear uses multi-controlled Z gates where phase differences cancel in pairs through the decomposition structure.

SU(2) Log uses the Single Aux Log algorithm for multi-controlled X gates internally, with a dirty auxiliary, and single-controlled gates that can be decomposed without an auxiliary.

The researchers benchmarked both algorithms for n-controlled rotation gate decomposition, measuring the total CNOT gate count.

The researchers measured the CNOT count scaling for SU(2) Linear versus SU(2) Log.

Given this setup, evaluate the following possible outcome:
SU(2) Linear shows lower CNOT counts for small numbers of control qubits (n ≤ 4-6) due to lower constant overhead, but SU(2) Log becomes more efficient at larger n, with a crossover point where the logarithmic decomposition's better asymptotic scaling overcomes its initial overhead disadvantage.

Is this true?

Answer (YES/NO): NO